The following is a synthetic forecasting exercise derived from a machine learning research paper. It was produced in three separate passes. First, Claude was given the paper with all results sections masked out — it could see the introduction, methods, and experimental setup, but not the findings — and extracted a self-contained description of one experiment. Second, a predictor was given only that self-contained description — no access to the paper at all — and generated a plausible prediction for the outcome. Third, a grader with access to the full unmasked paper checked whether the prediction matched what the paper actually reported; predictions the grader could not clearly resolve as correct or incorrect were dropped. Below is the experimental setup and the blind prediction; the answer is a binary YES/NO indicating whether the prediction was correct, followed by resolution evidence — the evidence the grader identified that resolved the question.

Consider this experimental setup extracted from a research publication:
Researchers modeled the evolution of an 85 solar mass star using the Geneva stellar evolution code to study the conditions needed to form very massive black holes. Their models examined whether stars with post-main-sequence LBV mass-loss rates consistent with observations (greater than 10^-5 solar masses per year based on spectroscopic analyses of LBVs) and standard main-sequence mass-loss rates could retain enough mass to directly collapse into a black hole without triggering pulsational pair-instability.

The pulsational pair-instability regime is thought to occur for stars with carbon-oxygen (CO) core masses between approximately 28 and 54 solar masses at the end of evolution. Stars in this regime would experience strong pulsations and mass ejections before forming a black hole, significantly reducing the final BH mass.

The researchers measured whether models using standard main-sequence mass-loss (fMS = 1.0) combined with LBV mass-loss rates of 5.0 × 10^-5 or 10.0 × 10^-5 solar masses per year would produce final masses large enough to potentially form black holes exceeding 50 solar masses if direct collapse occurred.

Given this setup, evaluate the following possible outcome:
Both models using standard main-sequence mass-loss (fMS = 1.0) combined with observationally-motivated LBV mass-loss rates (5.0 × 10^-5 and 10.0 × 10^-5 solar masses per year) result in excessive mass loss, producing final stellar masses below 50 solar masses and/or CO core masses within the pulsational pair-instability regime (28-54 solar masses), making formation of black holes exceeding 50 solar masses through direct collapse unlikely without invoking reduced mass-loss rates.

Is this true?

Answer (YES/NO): NO